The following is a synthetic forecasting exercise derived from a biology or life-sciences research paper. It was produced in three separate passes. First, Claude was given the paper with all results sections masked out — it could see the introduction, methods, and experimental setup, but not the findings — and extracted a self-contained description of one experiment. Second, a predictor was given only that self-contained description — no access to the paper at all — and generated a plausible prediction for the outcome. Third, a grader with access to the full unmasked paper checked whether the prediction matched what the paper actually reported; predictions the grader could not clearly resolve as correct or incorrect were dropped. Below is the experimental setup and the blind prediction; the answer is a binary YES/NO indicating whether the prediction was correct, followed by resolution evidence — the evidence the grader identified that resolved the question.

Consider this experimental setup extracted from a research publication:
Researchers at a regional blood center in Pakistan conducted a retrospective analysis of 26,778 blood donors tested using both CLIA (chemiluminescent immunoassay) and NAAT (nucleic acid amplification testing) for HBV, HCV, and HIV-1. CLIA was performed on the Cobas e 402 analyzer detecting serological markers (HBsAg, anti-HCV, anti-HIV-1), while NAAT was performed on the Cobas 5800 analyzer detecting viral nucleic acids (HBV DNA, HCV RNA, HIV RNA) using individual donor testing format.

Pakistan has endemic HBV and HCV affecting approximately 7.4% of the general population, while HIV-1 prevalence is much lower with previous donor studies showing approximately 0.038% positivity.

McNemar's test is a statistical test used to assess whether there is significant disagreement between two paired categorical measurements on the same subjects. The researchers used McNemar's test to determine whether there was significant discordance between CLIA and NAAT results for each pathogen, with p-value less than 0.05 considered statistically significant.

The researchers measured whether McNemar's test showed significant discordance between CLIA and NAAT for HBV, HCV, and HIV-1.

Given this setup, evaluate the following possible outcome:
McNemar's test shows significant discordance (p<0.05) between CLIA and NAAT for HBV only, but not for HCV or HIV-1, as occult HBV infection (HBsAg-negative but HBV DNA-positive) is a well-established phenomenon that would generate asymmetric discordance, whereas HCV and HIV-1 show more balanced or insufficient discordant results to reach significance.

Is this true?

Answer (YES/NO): NO